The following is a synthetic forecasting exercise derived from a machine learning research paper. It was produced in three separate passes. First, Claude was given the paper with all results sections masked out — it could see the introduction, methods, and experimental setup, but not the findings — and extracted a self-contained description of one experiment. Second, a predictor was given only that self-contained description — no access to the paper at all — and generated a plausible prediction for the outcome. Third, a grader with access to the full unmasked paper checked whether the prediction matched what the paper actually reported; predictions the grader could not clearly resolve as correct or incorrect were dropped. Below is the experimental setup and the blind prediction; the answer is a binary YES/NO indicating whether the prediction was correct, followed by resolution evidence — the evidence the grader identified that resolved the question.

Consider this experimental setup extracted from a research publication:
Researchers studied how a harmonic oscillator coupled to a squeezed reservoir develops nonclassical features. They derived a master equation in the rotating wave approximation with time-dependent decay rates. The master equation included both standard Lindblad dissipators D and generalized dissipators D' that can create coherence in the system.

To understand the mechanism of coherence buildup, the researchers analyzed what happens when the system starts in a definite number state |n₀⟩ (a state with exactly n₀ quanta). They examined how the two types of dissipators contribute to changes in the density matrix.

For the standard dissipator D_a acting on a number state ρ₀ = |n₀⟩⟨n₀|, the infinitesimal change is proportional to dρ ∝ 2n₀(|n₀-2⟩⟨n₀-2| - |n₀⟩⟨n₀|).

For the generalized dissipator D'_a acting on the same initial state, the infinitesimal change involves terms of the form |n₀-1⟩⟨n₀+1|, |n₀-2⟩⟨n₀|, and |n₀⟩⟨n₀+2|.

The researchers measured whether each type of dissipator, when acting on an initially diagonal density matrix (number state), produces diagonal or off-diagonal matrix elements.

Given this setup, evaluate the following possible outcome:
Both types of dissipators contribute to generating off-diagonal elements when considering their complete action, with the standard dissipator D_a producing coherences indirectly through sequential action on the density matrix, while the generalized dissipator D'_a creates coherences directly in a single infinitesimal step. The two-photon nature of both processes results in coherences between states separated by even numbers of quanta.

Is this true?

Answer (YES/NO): NO